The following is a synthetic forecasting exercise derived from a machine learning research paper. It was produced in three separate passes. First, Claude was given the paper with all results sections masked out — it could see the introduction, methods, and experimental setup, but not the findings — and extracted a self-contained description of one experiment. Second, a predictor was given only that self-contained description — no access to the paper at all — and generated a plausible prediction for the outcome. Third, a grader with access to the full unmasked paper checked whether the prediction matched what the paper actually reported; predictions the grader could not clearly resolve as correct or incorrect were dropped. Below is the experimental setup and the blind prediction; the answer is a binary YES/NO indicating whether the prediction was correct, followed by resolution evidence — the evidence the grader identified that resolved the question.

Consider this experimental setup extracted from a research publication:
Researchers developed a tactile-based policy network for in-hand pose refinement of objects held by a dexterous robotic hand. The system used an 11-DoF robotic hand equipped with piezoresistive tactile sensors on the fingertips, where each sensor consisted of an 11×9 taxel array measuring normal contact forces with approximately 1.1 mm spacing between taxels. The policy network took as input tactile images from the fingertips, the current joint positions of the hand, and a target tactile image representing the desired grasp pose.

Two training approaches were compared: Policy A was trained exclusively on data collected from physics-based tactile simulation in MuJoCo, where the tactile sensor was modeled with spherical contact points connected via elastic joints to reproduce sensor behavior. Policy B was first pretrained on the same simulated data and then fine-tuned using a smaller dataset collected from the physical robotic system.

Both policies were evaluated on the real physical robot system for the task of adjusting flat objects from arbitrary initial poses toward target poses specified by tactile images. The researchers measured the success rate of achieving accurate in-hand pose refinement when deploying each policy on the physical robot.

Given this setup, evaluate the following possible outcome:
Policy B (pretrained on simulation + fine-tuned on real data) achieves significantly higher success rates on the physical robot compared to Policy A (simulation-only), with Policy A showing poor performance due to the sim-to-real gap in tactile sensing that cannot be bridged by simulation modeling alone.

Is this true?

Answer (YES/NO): NO